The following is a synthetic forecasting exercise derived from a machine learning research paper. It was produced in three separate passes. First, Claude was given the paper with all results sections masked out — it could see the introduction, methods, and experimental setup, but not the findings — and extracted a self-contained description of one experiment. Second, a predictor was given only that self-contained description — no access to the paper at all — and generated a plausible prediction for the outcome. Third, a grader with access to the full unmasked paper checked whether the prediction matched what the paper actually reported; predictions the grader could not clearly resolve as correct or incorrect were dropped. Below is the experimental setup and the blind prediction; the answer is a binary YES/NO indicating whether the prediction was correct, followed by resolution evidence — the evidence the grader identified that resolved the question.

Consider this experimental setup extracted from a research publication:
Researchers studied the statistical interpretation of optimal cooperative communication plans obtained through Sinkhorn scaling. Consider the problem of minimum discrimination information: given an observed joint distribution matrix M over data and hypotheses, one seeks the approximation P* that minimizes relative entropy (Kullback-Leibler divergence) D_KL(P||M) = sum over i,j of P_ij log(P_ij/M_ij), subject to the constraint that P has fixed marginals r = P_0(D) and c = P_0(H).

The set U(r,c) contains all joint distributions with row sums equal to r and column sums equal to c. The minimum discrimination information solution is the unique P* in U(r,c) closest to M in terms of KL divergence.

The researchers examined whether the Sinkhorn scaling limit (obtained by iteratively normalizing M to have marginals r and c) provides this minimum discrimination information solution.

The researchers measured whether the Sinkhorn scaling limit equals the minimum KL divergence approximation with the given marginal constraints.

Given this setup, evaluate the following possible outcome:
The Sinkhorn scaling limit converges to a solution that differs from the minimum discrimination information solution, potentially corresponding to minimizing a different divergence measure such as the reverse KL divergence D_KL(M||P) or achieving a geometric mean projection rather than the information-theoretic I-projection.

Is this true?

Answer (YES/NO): NO